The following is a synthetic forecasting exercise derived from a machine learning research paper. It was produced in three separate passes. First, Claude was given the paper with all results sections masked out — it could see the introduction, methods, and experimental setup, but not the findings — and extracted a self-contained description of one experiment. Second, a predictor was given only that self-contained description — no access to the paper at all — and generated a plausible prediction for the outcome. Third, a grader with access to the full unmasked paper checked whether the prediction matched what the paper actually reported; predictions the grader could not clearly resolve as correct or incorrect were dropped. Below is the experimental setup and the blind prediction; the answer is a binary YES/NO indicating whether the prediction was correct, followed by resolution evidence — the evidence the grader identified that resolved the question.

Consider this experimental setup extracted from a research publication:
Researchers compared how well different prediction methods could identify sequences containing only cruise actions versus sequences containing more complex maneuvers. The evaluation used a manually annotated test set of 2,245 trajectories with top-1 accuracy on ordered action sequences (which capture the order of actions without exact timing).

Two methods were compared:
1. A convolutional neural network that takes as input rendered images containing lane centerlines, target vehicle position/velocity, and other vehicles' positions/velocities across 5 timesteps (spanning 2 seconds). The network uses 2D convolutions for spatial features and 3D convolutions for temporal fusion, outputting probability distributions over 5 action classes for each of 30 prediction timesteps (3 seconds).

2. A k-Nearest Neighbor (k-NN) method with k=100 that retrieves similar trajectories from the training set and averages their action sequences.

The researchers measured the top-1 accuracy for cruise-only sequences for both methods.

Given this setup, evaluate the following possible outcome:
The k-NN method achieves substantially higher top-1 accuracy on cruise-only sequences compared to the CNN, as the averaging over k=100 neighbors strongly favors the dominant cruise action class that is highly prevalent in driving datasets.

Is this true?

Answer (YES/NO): YES